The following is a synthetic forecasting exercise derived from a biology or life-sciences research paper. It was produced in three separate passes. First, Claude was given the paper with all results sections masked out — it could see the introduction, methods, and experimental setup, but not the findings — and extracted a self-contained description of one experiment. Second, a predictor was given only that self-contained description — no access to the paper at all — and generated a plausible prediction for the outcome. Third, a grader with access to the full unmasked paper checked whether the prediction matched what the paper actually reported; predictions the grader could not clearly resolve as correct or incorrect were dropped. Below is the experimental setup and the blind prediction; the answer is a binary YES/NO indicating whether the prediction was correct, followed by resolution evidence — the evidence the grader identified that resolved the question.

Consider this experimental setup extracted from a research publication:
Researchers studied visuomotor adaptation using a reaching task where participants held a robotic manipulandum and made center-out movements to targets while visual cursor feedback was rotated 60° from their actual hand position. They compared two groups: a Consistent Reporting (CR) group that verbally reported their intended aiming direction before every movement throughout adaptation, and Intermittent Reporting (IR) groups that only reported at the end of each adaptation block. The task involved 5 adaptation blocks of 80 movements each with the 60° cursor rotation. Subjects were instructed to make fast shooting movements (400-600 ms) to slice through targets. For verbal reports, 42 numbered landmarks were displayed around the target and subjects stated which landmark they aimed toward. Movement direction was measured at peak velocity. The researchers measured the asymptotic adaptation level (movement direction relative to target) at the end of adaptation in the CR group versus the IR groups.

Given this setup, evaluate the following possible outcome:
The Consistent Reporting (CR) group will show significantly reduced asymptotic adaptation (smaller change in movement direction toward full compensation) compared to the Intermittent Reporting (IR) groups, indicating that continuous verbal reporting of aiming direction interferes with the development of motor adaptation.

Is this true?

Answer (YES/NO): NO